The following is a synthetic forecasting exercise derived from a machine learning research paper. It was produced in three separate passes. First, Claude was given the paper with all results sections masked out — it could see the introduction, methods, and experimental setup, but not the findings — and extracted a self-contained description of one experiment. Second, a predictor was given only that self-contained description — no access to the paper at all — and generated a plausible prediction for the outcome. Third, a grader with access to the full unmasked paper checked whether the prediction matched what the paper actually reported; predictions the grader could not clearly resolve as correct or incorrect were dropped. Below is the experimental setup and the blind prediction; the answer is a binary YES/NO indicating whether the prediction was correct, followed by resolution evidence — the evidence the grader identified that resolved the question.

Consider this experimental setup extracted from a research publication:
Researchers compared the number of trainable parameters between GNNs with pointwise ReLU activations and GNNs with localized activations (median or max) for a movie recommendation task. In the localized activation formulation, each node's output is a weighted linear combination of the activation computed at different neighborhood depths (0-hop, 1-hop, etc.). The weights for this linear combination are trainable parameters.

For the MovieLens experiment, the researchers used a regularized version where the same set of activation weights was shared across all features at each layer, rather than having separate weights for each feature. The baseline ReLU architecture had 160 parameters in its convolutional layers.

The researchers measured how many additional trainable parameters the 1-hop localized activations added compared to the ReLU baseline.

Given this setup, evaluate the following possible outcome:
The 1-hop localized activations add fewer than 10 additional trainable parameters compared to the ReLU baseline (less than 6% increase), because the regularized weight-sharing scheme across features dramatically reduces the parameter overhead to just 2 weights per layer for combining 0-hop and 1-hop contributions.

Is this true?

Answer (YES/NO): YES